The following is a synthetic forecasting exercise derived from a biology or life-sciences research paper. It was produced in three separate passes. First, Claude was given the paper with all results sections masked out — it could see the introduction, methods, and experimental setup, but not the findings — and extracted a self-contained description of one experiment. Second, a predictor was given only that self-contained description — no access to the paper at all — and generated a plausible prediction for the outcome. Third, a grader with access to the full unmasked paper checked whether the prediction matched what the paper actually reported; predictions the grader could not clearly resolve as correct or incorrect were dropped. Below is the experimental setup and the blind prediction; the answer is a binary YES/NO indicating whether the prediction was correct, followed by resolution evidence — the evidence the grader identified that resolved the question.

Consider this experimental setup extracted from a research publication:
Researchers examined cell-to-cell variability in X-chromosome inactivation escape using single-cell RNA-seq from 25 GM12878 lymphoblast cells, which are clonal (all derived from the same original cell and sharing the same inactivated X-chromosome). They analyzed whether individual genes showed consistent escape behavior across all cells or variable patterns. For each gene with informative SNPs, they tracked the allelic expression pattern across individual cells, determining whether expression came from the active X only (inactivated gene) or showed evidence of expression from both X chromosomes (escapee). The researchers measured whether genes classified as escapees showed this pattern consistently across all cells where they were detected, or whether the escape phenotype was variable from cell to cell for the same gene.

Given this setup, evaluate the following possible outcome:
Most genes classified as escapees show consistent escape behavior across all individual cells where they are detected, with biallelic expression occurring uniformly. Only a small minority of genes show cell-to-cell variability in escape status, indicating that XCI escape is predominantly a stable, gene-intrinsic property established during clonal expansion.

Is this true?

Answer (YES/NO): NO